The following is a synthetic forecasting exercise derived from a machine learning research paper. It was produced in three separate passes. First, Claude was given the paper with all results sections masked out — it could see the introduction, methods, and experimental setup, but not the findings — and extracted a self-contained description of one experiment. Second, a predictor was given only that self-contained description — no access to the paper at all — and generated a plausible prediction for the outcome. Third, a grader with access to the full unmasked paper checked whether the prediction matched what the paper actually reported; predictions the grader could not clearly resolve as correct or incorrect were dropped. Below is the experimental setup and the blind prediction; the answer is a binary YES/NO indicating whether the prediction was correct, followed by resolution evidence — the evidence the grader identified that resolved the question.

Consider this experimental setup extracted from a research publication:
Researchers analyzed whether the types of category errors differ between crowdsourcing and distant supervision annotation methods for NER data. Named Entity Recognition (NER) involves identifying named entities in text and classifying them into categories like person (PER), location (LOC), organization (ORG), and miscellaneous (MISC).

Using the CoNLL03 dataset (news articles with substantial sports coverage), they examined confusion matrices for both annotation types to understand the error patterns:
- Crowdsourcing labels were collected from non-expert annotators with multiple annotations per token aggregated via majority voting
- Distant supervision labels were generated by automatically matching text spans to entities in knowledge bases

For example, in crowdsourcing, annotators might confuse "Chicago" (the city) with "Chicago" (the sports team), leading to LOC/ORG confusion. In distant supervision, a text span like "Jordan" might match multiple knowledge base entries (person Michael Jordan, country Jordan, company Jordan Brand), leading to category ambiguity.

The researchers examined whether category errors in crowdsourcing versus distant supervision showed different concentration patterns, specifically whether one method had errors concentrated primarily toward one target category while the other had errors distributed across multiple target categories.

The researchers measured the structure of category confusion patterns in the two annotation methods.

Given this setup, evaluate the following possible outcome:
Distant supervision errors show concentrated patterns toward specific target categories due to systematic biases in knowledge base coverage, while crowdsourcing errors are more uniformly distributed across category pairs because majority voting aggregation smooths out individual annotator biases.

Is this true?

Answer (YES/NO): NO